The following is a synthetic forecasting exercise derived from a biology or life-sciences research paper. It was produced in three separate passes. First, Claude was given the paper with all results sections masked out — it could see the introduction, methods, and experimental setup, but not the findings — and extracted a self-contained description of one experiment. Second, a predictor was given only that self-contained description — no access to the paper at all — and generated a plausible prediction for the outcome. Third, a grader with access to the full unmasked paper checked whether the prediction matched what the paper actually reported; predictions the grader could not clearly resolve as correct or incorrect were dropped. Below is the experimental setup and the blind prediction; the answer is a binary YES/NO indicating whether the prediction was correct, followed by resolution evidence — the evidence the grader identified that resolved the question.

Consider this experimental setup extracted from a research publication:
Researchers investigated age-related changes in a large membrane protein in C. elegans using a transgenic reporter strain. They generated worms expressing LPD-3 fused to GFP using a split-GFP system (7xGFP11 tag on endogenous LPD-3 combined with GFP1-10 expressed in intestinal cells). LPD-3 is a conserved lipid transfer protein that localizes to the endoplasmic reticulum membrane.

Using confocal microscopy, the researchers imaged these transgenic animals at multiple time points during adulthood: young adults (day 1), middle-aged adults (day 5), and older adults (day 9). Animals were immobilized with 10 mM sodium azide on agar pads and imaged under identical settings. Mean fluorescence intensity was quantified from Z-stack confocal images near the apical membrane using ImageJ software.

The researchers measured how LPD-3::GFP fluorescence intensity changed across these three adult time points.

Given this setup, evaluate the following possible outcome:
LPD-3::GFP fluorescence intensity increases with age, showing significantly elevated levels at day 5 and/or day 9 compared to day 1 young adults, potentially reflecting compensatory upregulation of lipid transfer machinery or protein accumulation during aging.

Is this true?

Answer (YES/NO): NO